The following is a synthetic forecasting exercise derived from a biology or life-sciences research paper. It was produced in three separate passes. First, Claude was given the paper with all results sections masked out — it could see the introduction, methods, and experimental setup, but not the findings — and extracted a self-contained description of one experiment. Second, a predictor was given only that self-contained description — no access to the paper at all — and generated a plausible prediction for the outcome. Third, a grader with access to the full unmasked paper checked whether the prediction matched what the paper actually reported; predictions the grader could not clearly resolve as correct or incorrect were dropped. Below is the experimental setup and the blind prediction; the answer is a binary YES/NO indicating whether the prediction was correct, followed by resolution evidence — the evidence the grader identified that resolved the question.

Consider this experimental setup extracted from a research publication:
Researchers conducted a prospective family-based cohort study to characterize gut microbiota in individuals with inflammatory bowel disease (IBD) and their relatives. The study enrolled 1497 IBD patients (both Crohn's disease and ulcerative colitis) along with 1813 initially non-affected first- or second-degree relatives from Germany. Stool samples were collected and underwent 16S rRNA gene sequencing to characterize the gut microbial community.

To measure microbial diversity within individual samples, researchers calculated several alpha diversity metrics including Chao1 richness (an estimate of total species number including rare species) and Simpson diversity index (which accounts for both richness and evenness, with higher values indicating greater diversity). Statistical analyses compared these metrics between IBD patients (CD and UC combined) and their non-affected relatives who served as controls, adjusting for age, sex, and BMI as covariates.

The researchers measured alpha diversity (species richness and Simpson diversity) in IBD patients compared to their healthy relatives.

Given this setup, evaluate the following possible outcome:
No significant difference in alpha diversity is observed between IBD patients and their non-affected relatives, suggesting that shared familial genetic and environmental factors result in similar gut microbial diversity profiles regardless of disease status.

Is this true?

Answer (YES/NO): NO